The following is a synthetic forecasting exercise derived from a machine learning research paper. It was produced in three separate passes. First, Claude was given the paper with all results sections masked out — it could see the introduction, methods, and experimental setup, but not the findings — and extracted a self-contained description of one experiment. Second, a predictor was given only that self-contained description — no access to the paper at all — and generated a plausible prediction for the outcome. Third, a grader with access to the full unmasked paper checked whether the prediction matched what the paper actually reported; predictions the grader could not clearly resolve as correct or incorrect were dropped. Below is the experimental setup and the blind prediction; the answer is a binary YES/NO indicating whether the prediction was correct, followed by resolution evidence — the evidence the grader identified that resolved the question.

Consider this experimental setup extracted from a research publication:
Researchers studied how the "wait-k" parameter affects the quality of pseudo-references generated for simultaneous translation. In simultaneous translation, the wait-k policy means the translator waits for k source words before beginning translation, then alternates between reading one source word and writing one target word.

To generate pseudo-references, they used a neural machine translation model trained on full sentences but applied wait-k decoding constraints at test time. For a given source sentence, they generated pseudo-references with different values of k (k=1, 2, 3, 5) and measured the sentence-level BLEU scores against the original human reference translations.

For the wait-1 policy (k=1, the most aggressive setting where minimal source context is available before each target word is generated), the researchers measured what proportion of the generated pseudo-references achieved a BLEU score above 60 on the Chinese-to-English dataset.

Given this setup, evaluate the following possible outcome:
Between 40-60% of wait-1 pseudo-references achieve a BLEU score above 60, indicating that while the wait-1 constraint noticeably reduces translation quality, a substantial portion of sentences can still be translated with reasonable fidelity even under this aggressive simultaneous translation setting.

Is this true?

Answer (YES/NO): YES